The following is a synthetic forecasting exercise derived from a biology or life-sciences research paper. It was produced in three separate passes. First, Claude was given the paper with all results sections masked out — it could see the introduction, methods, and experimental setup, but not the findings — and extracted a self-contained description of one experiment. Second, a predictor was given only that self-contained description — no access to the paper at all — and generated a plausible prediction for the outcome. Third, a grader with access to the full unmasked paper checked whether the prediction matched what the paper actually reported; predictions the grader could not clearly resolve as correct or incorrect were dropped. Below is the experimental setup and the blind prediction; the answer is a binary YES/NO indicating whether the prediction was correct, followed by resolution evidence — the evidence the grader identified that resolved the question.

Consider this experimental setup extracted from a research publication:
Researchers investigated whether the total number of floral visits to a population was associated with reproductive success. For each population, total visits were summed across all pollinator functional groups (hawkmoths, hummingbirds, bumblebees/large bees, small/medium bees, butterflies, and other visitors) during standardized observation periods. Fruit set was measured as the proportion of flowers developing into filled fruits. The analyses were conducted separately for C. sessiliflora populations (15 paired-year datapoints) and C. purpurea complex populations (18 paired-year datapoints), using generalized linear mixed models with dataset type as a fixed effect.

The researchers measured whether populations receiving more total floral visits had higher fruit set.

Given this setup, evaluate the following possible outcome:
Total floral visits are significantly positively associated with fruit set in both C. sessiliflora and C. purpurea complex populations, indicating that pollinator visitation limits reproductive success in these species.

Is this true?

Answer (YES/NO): NO